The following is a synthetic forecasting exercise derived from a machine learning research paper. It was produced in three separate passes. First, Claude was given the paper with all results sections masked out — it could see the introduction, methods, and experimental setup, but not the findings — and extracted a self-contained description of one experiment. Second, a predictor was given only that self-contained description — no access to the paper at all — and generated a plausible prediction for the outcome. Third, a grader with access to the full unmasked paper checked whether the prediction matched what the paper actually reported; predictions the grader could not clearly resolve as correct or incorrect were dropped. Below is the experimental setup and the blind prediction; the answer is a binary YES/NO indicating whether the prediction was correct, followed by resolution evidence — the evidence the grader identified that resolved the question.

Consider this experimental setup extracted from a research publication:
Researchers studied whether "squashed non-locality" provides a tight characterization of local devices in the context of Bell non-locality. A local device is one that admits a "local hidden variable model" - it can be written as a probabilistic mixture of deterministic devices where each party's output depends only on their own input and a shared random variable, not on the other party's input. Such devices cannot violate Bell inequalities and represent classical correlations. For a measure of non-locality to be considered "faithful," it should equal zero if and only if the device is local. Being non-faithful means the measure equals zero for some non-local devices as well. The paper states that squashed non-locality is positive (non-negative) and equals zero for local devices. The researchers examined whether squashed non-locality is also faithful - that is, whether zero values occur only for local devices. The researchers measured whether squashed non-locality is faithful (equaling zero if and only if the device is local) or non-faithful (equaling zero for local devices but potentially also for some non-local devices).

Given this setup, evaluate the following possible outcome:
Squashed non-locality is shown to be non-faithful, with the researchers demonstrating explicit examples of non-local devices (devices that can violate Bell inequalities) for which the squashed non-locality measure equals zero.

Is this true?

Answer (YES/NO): YES